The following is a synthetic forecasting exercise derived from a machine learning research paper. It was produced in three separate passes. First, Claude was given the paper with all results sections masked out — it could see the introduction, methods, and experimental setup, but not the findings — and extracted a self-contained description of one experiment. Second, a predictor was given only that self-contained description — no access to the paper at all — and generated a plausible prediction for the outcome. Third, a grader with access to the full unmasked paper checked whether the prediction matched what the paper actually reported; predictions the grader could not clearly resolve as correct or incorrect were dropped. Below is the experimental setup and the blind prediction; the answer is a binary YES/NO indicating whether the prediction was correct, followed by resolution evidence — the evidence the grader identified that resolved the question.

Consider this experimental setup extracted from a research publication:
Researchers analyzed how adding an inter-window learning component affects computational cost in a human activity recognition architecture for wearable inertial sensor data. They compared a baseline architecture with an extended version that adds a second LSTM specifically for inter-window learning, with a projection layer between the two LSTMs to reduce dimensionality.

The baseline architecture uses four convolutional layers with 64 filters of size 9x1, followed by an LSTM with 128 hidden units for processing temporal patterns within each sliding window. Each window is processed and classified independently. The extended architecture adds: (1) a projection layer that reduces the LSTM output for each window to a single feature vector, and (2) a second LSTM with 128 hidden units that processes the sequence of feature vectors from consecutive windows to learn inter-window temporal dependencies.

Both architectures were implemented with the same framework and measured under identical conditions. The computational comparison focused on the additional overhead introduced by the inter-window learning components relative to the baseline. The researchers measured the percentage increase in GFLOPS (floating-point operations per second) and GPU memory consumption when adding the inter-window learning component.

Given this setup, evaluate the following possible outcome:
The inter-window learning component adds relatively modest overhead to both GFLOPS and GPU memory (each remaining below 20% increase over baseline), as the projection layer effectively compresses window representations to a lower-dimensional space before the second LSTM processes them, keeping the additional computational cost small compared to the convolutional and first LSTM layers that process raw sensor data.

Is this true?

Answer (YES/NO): YES